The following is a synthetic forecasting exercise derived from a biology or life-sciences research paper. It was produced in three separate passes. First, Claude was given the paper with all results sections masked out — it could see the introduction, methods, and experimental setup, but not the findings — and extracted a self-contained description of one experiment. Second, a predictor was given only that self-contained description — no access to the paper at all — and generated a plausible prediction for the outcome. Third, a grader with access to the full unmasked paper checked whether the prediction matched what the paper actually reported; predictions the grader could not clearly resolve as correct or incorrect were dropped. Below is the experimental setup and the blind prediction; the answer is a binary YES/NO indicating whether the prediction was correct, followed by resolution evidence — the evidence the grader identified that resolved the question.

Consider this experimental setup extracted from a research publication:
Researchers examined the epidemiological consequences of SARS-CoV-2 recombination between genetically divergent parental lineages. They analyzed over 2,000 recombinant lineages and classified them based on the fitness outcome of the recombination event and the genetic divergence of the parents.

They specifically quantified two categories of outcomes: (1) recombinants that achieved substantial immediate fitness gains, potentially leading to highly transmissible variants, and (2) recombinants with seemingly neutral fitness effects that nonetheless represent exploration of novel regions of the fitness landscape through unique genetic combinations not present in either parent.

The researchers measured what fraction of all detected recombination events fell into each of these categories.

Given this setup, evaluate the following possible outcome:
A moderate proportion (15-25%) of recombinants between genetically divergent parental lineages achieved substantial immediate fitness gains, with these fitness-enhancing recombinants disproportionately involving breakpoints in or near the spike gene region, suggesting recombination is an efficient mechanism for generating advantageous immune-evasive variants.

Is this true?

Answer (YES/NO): NO